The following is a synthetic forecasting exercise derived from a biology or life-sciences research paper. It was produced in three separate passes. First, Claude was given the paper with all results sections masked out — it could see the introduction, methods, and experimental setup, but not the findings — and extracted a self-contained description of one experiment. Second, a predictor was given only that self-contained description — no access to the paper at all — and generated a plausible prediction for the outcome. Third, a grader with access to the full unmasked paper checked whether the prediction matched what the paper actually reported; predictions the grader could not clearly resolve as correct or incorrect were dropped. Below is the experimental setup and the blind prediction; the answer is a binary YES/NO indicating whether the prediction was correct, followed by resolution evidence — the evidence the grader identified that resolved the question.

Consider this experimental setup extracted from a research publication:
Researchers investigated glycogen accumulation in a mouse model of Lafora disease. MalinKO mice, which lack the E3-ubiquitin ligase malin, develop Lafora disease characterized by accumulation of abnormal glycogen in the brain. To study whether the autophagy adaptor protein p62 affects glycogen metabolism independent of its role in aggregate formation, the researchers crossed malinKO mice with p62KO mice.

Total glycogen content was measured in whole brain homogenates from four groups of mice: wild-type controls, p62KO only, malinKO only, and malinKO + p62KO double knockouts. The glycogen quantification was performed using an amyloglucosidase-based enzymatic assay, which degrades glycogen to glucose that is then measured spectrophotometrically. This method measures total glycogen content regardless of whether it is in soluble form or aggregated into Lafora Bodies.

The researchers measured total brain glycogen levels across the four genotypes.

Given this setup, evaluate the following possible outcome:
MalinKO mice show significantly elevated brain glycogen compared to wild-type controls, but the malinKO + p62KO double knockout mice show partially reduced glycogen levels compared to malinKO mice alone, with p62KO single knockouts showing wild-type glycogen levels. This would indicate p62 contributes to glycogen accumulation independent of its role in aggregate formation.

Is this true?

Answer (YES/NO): NO